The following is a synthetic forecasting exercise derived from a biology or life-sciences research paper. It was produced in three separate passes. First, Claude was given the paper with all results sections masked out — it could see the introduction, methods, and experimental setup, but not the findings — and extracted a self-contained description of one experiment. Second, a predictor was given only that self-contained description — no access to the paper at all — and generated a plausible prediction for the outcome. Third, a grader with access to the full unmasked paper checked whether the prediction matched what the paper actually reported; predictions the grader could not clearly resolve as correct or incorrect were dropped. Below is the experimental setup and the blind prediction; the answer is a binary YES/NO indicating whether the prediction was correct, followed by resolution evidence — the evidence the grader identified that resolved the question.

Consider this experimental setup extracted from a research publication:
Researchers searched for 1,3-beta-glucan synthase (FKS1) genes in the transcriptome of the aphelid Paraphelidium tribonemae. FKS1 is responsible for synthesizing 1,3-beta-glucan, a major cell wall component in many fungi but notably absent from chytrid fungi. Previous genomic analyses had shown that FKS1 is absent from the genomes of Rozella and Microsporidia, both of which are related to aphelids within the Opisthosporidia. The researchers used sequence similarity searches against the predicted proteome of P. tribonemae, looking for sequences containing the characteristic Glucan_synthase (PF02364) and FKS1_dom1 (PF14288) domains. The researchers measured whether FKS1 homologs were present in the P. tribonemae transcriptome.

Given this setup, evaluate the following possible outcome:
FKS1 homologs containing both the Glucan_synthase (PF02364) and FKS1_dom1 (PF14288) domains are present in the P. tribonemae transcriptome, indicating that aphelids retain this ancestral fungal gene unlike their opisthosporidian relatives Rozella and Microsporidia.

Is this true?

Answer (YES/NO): YES